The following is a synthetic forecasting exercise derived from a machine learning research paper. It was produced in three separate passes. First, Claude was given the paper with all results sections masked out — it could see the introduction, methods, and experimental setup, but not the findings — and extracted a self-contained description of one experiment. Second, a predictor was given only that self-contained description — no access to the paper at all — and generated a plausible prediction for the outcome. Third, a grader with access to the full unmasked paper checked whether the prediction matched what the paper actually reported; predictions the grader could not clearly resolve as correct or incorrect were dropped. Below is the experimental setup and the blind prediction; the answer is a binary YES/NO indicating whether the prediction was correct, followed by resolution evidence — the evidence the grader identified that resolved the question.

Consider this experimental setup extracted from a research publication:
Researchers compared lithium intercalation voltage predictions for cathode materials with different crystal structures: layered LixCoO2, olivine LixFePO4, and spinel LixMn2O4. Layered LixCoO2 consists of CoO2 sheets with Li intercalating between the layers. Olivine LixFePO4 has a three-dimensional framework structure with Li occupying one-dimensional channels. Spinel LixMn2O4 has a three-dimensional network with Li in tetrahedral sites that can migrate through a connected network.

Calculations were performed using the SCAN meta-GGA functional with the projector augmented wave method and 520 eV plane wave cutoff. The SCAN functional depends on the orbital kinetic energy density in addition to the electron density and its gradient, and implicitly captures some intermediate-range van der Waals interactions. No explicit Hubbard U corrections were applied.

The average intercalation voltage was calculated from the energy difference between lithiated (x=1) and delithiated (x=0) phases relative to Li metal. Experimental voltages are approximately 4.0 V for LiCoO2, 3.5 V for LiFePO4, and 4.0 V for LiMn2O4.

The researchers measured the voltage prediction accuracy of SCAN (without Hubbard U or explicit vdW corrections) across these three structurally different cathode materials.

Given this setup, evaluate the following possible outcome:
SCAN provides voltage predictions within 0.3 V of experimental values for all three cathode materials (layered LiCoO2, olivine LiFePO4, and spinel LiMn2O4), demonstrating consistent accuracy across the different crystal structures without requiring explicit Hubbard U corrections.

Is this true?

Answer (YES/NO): NO